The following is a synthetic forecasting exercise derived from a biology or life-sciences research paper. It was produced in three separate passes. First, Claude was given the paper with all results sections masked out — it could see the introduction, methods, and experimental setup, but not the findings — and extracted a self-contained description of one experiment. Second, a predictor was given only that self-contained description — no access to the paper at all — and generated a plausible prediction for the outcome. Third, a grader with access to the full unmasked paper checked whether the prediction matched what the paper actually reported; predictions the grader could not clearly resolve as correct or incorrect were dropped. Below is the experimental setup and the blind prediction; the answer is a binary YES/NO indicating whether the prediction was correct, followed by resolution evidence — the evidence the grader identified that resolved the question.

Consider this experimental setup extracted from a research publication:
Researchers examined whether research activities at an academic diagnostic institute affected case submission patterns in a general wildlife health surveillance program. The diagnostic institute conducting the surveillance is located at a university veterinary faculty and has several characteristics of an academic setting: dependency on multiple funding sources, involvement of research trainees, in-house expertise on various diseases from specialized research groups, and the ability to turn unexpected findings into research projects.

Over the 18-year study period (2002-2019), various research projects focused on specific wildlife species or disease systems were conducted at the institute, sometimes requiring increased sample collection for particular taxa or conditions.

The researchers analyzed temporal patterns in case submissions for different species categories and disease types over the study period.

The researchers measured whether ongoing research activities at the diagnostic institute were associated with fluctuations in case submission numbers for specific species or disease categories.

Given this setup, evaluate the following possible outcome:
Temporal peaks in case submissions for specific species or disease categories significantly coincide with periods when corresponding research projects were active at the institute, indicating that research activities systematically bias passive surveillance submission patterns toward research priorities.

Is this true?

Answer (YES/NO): YES